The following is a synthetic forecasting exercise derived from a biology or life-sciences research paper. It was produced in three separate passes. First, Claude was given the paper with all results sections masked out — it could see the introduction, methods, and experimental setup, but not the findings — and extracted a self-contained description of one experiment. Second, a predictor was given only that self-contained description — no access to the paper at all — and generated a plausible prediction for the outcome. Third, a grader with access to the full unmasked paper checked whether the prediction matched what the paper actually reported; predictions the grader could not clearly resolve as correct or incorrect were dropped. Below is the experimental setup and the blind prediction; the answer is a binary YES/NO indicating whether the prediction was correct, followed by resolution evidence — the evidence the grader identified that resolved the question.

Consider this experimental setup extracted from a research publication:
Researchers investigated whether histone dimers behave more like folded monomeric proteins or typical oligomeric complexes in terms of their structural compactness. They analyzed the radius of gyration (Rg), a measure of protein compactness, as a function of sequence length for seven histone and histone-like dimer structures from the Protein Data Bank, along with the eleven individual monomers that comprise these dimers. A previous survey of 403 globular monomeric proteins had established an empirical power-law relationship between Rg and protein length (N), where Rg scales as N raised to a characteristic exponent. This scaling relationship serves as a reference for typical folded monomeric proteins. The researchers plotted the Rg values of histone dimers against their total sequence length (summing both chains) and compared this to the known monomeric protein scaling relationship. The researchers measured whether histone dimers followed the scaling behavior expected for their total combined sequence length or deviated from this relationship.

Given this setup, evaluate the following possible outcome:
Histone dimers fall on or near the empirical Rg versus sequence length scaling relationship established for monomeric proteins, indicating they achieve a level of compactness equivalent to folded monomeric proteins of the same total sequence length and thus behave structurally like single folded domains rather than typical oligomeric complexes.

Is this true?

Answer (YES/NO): YES